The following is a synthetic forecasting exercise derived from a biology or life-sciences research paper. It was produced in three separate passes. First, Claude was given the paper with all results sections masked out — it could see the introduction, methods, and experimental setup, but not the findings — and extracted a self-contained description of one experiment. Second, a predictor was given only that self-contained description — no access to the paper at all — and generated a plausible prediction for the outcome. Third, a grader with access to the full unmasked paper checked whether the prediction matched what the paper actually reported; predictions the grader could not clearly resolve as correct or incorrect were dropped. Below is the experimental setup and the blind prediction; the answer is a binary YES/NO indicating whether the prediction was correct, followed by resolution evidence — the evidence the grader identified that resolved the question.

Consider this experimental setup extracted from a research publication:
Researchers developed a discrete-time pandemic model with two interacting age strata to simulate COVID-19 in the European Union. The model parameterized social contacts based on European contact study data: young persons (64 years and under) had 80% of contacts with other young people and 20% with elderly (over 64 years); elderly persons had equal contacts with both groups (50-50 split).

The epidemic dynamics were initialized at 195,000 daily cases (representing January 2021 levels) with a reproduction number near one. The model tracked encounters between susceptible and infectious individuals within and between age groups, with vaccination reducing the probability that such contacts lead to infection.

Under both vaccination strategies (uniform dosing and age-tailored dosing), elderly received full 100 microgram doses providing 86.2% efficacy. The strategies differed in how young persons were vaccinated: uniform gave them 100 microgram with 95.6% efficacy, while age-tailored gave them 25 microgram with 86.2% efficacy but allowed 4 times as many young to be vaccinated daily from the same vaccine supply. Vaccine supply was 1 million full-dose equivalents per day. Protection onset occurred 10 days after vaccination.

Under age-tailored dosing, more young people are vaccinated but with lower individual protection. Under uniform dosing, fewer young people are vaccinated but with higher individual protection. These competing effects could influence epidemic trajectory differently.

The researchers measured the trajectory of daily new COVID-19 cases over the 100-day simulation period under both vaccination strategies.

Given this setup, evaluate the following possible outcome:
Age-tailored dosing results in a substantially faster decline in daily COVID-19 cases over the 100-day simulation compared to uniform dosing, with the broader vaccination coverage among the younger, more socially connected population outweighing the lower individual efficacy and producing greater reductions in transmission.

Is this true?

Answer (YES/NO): YES